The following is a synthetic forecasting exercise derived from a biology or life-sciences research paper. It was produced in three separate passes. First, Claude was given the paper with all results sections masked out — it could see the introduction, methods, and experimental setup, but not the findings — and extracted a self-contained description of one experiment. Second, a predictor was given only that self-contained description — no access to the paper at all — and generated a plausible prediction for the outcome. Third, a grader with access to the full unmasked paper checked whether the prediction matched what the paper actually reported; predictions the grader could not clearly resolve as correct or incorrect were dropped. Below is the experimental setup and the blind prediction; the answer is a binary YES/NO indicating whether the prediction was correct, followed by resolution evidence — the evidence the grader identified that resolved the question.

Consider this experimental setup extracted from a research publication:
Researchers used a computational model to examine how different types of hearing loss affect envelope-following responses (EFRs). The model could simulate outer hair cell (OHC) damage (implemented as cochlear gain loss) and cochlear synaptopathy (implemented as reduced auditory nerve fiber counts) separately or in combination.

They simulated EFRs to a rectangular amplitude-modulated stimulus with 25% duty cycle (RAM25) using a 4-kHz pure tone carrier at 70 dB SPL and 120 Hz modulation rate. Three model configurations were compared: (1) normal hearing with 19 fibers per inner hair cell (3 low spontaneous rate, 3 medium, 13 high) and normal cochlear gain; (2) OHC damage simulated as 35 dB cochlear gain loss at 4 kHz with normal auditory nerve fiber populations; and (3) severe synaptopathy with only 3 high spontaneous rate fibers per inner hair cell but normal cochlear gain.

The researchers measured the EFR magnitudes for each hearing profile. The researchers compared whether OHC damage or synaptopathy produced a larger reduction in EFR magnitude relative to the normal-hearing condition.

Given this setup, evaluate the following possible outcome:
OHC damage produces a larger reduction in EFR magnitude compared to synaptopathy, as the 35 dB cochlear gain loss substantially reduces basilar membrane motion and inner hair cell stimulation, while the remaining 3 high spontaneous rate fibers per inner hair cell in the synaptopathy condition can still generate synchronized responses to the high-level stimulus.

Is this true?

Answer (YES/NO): NO